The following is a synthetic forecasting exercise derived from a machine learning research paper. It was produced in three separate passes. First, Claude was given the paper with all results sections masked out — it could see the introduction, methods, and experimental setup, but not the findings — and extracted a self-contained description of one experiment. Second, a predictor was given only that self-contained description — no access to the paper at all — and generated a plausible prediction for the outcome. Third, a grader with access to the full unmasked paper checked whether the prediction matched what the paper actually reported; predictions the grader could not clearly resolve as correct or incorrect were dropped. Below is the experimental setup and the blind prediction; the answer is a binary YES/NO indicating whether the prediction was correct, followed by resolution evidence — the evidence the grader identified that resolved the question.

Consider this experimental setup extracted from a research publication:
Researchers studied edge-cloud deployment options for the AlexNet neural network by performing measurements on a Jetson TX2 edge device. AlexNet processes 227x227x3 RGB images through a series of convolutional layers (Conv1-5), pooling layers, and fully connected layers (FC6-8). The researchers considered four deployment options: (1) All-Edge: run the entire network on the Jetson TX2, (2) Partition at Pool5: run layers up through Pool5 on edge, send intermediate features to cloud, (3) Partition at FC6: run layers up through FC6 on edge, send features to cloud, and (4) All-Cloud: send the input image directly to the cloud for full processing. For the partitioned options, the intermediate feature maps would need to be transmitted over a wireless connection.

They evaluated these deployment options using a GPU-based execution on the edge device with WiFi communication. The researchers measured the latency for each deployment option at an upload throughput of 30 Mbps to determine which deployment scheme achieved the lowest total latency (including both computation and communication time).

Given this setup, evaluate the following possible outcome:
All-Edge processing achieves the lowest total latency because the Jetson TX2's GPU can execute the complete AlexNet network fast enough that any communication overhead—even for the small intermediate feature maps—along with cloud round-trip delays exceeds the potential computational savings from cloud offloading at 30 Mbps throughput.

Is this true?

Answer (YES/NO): NO